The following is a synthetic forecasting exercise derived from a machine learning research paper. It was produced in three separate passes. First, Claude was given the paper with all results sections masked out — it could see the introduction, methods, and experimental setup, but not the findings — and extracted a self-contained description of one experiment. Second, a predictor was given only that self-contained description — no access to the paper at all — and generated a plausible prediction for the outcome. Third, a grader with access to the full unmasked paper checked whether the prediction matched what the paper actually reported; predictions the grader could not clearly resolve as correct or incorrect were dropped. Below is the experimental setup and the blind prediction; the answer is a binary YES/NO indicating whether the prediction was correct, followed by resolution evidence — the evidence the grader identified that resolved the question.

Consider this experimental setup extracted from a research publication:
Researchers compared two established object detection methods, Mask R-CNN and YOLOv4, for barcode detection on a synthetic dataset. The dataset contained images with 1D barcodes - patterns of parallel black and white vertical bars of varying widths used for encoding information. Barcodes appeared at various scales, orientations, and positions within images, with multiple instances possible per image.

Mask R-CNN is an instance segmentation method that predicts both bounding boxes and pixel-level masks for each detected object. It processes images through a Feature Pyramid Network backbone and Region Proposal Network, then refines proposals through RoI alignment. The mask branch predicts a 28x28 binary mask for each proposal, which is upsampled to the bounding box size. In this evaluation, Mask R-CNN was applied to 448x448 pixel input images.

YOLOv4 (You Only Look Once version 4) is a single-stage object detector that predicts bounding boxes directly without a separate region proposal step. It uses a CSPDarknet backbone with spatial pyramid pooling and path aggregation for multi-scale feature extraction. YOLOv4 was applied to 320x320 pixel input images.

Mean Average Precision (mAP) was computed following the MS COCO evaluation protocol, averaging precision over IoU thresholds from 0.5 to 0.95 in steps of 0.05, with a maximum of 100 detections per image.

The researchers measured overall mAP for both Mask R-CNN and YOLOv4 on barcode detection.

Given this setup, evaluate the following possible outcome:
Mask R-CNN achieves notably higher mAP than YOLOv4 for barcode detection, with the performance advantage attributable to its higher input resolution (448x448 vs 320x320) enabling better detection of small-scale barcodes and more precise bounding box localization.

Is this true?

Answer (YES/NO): NO